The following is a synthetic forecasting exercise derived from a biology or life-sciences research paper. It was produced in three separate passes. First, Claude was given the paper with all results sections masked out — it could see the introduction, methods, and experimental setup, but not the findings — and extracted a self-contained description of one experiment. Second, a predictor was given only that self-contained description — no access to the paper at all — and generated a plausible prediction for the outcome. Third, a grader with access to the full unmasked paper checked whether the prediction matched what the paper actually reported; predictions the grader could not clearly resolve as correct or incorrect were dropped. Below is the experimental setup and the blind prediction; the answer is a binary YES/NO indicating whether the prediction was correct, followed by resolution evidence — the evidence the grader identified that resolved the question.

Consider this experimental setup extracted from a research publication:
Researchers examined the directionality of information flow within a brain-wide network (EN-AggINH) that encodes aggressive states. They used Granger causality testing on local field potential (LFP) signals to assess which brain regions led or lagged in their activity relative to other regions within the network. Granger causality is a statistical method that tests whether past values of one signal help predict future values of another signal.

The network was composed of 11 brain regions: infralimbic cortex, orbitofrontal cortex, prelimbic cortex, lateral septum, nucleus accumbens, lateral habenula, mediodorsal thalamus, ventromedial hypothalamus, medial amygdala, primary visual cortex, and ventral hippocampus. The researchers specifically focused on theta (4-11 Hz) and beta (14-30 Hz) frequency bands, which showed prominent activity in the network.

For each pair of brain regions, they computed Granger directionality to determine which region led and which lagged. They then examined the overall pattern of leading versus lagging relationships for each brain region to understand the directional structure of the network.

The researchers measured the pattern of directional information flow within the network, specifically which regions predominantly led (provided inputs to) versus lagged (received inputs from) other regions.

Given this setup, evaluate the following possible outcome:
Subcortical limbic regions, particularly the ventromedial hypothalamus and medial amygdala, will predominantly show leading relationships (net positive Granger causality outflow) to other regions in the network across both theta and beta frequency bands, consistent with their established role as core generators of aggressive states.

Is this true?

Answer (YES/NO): NO